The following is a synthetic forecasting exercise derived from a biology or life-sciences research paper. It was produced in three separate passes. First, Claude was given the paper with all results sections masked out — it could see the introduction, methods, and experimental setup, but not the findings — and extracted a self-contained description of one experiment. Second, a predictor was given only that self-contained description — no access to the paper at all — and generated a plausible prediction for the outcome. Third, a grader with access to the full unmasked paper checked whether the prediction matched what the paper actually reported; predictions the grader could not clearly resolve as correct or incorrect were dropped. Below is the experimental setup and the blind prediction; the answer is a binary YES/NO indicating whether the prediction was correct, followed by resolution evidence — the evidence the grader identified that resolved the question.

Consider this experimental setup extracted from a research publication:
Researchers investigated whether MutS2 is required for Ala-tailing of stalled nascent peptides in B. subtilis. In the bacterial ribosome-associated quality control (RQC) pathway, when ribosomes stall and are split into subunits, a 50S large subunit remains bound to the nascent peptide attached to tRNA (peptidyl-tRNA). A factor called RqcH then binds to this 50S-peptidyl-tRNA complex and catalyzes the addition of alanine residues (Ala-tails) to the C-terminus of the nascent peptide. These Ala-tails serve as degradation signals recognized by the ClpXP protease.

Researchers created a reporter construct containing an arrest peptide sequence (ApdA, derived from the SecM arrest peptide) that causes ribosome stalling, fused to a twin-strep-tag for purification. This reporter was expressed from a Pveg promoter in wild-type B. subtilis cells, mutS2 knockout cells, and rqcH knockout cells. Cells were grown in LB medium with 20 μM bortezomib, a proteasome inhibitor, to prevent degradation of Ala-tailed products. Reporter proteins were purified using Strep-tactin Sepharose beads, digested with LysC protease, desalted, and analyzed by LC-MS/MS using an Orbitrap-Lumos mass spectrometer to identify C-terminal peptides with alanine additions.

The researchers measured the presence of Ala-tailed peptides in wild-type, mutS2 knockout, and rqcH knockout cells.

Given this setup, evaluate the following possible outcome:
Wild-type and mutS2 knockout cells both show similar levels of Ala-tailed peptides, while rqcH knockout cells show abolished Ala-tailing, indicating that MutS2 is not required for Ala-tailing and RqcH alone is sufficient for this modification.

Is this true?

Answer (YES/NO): NO